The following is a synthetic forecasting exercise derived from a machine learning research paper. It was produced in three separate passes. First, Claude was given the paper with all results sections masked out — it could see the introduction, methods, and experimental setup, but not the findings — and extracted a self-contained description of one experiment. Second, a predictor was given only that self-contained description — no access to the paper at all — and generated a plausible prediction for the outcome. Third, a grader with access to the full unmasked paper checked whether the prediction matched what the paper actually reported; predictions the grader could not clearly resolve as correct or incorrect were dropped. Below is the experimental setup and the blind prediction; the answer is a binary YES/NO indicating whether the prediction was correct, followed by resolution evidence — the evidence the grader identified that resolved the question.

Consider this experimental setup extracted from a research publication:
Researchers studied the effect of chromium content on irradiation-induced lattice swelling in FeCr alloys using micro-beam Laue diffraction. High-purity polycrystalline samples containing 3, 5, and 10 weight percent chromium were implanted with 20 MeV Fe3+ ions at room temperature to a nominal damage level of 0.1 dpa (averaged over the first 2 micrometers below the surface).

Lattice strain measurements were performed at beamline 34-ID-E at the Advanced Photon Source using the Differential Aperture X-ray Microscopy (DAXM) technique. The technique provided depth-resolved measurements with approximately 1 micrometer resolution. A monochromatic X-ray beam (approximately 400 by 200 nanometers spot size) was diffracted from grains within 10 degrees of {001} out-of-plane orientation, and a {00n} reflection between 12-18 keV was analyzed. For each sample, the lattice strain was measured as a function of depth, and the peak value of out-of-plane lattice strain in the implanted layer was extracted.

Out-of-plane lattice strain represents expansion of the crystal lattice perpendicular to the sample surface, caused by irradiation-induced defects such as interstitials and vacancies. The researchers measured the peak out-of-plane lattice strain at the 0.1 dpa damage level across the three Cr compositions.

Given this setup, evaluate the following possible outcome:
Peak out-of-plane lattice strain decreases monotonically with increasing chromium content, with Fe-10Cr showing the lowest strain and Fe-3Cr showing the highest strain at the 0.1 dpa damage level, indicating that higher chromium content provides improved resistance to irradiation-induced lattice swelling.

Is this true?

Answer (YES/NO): NO